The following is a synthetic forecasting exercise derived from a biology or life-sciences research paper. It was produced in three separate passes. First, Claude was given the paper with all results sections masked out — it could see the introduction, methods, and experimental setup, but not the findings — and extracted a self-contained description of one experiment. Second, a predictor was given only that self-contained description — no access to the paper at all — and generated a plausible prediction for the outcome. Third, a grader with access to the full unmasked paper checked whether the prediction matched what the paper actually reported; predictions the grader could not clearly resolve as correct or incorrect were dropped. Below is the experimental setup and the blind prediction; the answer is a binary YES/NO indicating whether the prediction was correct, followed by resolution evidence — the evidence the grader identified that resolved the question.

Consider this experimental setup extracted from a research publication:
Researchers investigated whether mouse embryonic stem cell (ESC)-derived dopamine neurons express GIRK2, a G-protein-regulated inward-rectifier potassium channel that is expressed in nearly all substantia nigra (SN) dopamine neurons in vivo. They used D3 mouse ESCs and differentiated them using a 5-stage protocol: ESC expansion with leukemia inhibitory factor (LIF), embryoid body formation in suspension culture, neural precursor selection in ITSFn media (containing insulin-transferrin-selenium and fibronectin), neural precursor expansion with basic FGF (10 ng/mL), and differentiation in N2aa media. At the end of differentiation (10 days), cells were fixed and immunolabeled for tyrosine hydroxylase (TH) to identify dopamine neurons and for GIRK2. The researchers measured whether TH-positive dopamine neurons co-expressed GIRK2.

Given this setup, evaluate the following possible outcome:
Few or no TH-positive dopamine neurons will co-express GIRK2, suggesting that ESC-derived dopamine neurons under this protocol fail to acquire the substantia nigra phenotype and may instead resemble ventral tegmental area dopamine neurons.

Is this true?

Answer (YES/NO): YES